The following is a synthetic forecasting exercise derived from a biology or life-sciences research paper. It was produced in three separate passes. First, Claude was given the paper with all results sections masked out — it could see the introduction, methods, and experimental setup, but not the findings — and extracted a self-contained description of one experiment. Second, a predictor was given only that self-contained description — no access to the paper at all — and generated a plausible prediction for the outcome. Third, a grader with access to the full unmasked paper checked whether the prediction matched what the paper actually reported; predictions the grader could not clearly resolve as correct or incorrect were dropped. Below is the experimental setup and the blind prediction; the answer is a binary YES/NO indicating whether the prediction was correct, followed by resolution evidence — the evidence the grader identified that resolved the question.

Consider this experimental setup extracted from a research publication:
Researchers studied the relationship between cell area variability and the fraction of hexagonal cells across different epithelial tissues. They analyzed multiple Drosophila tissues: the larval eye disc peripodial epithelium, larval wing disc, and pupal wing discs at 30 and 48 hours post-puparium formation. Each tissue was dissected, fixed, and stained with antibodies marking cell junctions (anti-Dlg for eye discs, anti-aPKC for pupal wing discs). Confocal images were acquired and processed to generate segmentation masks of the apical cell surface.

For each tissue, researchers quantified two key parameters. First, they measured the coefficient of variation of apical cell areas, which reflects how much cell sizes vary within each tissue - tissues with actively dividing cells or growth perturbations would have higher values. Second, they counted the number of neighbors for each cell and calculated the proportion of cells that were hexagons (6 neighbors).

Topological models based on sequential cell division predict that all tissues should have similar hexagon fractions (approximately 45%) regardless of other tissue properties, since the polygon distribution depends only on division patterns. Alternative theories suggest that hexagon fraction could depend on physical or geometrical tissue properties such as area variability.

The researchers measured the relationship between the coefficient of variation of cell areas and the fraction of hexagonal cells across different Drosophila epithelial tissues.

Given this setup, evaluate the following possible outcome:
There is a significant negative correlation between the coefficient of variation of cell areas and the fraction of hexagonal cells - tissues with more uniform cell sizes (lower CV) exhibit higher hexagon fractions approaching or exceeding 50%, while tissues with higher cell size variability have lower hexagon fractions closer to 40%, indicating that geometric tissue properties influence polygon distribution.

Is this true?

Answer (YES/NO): YES